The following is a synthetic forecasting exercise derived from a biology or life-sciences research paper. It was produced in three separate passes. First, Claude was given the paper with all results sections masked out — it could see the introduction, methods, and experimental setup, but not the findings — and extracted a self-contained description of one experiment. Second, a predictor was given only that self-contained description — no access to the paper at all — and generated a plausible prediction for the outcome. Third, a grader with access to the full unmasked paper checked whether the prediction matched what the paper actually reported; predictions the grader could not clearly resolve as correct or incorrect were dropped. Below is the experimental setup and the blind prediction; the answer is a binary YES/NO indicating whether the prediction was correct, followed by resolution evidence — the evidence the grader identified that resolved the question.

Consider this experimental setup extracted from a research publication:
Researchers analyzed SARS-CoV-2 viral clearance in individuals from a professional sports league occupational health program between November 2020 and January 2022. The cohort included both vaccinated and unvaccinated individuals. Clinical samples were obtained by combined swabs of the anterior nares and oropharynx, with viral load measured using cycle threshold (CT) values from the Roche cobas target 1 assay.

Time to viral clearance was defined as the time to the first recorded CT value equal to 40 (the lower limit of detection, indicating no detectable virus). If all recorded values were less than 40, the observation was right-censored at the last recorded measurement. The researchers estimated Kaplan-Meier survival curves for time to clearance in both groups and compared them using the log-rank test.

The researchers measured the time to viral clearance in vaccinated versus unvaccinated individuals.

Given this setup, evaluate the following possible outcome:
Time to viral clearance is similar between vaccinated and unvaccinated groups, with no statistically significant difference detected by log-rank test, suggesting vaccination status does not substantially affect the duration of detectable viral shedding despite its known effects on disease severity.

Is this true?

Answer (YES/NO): YES